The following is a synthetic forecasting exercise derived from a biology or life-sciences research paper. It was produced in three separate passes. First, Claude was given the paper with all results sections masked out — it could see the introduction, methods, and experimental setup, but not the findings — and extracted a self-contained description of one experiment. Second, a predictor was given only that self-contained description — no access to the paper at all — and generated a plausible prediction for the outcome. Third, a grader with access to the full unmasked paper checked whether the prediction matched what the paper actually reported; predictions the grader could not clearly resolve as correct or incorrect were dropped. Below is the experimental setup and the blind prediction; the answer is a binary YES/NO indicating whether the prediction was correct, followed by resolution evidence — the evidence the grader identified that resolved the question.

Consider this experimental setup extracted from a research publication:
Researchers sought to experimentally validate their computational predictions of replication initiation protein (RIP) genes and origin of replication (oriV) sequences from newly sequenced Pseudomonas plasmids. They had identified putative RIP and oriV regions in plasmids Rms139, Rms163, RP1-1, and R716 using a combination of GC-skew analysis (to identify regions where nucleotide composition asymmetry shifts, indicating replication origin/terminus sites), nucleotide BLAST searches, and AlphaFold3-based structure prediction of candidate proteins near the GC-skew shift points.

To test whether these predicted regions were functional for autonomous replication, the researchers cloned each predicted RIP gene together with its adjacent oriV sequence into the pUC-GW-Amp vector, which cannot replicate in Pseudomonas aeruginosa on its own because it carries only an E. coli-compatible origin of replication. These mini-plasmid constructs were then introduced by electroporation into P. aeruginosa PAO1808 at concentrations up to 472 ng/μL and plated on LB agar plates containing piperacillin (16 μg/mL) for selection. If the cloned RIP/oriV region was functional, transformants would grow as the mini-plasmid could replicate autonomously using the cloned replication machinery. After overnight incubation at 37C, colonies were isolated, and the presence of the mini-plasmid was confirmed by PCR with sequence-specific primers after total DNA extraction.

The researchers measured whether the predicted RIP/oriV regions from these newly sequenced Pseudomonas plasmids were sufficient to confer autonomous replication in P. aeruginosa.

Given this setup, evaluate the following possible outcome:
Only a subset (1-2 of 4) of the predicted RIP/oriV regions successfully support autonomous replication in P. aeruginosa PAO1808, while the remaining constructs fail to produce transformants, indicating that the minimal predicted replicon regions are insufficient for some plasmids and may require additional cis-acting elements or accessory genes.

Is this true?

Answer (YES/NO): NO